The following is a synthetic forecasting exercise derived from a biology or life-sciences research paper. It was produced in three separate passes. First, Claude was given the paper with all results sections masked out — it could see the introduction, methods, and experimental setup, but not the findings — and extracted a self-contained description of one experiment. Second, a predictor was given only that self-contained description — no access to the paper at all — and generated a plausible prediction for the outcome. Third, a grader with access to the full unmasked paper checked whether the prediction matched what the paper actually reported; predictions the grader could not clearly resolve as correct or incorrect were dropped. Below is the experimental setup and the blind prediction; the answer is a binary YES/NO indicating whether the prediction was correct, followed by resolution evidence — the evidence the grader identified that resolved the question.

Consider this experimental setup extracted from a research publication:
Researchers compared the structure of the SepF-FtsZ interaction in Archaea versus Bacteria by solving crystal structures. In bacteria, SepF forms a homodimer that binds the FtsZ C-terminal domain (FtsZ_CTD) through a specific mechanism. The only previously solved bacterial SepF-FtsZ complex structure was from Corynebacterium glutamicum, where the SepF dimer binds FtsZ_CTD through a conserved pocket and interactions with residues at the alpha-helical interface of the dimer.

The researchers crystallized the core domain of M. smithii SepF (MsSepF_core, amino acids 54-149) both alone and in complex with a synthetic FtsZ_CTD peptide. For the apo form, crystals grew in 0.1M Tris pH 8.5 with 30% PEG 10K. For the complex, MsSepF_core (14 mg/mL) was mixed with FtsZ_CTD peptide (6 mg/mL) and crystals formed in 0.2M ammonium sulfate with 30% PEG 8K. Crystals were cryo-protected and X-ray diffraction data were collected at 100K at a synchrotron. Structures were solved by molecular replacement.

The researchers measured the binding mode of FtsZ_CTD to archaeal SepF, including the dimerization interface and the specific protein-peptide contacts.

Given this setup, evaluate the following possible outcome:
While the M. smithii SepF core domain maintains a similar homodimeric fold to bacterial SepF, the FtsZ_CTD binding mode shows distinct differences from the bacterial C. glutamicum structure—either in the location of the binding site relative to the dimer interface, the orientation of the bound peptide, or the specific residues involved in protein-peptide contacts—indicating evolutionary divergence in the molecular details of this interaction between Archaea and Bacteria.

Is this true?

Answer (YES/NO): YES